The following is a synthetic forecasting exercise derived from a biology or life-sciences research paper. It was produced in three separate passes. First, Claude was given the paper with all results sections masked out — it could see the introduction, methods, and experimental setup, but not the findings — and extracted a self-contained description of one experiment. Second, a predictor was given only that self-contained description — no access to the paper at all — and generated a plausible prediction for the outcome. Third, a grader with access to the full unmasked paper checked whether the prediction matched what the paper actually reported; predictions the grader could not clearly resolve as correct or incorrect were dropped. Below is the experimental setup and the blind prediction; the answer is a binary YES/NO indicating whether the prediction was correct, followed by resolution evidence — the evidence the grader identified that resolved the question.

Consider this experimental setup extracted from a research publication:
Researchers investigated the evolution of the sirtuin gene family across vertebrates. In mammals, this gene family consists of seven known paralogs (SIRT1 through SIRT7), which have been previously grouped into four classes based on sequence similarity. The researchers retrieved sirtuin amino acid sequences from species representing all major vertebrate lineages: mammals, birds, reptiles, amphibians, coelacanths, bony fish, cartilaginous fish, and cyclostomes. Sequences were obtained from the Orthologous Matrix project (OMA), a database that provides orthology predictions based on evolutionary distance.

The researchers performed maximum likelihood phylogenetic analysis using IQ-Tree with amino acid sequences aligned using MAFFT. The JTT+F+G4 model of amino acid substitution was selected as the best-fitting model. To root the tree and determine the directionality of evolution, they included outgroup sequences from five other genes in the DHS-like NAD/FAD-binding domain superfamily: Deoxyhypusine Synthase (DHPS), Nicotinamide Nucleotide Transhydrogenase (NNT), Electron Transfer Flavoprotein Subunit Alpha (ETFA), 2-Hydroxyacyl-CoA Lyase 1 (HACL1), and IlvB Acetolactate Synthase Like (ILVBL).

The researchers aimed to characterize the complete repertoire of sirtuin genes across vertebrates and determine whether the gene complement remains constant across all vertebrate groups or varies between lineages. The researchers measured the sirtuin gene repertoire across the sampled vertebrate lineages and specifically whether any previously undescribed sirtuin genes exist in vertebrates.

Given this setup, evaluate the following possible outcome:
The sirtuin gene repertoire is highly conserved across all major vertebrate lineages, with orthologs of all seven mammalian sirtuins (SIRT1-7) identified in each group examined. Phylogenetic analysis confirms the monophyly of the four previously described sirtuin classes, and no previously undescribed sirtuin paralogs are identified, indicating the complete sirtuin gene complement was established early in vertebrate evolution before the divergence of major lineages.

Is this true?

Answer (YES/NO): NO